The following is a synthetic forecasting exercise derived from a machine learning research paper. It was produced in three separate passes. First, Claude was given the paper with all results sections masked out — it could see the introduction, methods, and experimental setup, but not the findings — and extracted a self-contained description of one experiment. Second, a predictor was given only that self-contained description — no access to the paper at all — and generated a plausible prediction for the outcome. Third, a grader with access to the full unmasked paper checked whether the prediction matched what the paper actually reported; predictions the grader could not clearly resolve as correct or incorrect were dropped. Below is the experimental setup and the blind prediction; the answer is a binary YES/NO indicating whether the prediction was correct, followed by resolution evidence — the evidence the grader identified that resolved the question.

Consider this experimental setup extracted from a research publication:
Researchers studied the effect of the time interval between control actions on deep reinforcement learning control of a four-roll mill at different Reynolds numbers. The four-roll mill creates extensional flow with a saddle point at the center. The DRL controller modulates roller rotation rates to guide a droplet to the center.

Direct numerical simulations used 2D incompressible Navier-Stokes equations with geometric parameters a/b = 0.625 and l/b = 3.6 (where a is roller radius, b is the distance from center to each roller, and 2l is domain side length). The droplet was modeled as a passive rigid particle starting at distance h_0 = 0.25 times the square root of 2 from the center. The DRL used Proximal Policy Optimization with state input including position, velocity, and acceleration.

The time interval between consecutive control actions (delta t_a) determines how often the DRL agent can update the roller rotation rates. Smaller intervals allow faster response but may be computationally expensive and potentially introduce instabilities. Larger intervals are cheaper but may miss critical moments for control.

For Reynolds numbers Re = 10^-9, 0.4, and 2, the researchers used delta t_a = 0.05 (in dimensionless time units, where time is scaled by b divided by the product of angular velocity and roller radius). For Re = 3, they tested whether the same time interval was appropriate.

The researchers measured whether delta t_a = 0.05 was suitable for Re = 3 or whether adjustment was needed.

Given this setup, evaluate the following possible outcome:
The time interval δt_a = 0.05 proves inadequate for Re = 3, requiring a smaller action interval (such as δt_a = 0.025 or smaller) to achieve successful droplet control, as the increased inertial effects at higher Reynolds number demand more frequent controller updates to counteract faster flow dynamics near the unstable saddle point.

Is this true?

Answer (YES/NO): NO